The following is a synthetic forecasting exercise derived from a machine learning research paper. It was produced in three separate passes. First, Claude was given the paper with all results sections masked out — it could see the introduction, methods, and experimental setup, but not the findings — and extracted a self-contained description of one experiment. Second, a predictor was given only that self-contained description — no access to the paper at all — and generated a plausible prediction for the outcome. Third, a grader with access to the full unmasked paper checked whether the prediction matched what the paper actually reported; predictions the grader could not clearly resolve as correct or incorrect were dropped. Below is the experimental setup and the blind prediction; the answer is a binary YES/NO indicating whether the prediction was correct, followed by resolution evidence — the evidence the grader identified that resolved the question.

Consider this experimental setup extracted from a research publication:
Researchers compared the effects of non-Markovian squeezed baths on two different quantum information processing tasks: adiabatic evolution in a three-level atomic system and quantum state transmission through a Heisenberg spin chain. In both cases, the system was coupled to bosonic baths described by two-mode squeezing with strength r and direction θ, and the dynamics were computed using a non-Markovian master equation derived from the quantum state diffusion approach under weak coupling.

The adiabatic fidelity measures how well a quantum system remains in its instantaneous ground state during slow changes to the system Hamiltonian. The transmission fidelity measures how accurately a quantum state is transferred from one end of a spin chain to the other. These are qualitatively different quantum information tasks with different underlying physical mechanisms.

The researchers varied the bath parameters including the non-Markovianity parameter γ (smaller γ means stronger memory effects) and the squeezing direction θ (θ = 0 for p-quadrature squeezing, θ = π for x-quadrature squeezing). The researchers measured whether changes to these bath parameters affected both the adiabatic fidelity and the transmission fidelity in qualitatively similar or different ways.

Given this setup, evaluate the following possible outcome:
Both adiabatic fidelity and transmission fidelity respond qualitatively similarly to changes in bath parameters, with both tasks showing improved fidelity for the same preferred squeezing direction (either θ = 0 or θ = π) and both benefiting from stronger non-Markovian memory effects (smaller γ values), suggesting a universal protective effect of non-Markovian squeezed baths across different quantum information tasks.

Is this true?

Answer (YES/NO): YES